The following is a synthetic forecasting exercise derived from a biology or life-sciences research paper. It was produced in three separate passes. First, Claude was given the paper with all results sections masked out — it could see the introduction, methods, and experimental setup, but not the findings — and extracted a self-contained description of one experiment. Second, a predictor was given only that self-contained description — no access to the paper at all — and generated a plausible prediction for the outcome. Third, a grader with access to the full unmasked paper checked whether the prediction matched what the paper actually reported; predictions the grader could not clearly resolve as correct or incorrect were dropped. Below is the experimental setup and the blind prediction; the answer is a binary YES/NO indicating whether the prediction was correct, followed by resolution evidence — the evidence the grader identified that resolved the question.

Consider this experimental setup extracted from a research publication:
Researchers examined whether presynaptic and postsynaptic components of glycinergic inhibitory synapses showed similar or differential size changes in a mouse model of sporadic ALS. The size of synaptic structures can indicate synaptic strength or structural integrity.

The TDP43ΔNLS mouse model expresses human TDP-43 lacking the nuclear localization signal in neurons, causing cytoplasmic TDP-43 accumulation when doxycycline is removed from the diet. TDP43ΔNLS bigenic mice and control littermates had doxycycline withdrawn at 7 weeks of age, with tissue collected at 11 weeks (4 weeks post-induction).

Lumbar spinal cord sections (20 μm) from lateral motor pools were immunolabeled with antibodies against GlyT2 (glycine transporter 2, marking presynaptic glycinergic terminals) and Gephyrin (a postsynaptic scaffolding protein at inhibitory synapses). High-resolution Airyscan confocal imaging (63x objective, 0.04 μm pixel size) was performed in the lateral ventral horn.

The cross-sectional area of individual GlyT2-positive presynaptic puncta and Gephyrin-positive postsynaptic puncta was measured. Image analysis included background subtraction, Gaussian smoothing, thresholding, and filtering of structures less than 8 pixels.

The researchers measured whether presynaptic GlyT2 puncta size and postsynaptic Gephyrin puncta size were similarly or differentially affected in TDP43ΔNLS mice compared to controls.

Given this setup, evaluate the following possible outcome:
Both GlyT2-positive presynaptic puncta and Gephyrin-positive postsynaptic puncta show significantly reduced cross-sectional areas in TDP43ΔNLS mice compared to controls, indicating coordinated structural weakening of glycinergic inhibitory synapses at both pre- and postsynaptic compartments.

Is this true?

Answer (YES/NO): NO